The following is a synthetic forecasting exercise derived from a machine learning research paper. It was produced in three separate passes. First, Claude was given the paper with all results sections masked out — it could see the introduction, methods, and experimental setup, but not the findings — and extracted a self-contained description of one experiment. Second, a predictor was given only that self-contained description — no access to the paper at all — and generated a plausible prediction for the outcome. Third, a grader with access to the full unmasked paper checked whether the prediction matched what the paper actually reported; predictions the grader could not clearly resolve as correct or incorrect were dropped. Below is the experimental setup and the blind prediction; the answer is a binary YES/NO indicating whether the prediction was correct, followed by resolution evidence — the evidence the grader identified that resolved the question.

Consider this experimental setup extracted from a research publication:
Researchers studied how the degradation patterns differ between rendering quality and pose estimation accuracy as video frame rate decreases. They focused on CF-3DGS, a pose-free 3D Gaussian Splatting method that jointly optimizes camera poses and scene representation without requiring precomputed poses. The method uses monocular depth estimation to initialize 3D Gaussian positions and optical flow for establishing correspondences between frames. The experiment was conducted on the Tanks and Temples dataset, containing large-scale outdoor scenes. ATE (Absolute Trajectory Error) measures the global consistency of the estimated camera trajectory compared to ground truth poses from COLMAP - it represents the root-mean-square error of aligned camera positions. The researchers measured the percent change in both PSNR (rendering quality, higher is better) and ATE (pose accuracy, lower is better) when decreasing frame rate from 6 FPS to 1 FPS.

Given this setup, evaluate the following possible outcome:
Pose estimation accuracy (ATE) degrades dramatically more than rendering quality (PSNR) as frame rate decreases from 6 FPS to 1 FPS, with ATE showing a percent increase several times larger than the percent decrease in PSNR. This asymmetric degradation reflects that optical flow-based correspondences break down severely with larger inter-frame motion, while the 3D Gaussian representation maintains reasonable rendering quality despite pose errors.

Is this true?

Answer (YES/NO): YES